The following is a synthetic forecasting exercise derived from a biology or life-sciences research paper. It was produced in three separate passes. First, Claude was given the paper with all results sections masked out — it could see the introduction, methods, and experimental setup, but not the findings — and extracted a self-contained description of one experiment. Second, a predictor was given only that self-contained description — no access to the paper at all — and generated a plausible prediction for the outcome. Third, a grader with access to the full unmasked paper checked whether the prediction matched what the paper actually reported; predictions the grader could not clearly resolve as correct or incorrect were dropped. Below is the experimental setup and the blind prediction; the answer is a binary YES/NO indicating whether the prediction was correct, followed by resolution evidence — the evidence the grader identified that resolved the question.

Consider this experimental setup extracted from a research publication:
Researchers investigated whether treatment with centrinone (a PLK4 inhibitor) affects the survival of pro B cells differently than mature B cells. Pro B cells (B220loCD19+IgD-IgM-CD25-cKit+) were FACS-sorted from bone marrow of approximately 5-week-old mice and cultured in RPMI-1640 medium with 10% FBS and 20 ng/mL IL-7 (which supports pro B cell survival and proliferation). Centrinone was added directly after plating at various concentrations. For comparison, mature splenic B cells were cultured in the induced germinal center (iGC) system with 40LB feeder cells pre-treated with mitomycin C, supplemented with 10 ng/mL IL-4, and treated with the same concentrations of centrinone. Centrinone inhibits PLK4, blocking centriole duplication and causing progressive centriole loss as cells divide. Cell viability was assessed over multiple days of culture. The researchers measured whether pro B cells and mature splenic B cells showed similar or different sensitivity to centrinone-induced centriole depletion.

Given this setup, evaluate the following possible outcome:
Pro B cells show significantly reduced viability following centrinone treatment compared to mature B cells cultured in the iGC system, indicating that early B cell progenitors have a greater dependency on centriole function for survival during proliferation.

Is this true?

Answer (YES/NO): YES